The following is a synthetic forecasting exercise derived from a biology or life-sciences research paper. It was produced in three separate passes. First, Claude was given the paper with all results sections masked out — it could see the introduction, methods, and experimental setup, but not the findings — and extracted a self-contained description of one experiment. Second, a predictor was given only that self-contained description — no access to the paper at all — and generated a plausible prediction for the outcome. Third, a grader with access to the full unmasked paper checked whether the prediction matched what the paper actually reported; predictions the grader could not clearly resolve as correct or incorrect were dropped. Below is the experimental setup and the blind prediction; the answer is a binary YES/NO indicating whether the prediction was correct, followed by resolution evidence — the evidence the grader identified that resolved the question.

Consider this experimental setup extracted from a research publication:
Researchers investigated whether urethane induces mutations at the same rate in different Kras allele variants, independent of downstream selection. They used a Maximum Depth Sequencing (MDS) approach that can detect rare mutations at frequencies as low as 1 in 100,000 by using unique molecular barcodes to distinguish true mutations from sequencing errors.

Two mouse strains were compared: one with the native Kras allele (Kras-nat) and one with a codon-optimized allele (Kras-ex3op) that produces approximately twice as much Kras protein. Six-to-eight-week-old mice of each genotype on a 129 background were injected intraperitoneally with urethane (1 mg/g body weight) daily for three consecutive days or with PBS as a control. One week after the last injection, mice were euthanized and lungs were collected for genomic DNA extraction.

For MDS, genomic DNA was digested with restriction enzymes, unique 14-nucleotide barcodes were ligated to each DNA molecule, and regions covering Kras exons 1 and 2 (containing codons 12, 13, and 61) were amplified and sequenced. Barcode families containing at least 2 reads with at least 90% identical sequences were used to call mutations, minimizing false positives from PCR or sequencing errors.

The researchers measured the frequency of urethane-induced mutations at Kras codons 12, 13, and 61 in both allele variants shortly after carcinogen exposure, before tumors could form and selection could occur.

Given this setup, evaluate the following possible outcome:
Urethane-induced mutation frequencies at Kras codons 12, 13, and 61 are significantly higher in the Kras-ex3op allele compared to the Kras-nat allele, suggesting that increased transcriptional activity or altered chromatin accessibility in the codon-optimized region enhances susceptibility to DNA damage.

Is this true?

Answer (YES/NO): NO